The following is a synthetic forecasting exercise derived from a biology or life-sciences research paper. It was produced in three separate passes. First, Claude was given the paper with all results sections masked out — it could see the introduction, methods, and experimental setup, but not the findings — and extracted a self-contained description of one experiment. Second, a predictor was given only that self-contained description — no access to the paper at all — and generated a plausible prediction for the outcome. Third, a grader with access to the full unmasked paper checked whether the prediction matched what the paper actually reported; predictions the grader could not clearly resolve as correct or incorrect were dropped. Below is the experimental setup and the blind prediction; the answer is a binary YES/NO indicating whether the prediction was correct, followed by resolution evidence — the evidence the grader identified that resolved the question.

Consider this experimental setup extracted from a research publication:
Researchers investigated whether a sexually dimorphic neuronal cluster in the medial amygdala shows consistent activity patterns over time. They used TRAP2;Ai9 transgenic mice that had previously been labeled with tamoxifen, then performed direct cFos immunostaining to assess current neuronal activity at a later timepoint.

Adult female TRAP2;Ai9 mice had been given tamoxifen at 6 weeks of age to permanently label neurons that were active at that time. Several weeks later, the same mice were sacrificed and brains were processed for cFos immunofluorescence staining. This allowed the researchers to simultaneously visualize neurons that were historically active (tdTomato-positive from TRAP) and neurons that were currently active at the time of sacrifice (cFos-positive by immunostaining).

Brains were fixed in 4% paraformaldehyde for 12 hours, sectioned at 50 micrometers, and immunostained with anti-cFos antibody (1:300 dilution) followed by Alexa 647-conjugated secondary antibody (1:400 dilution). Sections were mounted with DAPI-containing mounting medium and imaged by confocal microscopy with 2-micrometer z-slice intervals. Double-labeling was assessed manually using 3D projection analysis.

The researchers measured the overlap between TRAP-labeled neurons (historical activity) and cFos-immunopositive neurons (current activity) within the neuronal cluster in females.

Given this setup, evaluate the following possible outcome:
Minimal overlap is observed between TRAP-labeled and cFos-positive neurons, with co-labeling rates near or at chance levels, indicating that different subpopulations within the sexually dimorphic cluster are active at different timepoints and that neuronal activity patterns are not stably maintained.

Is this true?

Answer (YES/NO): NO